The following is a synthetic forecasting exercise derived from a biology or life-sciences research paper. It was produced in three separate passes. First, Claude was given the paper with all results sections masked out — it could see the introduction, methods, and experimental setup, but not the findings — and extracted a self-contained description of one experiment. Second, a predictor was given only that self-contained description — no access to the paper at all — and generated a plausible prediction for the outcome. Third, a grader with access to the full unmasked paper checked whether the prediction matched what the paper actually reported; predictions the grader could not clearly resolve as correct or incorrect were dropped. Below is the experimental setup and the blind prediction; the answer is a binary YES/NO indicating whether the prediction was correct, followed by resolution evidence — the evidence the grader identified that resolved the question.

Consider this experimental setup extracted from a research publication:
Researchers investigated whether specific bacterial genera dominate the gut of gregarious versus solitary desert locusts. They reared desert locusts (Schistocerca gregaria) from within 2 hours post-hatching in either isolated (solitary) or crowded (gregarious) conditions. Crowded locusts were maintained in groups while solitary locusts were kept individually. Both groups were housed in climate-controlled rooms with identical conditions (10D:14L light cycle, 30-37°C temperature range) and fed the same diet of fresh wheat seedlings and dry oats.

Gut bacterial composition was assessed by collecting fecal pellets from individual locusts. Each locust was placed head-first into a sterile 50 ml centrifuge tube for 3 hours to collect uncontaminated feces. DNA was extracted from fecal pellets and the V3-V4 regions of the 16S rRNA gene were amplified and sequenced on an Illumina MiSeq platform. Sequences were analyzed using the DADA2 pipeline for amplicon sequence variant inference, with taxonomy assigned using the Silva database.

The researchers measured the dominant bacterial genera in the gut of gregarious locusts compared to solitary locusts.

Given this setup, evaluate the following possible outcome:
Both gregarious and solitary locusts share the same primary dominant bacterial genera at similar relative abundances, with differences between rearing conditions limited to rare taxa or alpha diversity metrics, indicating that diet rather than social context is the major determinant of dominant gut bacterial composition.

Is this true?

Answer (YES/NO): NO